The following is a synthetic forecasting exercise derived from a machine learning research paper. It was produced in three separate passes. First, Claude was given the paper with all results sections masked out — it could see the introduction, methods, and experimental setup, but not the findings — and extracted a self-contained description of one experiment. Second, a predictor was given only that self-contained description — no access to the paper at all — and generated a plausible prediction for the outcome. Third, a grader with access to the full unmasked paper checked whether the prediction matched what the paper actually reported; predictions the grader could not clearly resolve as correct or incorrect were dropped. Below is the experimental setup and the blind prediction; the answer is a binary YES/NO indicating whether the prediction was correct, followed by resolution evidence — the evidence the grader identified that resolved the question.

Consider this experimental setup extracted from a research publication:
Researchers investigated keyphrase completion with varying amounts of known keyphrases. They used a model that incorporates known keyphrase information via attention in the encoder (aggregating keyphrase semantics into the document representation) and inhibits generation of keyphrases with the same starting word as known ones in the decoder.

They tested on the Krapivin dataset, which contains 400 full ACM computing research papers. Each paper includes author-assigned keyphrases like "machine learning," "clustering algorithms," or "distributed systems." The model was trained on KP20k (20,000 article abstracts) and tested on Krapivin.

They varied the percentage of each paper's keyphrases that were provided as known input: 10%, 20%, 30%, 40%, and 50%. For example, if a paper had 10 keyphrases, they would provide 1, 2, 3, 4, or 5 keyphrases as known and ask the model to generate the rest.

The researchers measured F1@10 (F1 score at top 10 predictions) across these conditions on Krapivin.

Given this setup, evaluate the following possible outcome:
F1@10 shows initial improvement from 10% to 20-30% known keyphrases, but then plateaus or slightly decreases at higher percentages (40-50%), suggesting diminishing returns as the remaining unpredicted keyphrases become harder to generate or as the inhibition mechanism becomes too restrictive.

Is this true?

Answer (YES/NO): NO